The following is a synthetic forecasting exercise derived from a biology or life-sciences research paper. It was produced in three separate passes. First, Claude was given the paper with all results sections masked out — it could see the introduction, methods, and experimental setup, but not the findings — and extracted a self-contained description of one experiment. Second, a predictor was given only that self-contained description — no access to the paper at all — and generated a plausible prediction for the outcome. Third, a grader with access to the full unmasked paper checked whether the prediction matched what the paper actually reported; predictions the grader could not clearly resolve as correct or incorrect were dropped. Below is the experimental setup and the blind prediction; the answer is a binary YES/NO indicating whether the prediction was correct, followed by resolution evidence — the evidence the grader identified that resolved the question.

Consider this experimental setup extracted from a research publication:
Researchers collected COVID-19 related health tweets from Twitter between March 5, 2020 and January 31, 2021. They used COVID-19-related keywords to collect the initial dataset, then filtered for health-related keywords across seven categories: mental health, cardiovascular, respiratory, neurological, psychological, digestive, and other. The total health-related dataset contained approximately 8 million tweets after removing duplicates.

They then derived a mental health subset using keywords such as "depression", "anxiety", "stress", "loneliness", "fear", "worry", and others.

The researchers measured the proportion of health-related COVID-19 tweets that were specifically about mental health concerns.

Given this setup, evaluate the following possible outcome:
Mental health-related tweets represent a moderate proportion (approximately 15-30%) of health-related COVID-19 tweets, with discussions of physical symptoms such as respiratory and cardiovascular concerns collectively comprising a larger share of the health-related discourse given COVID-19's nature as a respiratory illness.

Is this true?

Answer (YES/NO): NO